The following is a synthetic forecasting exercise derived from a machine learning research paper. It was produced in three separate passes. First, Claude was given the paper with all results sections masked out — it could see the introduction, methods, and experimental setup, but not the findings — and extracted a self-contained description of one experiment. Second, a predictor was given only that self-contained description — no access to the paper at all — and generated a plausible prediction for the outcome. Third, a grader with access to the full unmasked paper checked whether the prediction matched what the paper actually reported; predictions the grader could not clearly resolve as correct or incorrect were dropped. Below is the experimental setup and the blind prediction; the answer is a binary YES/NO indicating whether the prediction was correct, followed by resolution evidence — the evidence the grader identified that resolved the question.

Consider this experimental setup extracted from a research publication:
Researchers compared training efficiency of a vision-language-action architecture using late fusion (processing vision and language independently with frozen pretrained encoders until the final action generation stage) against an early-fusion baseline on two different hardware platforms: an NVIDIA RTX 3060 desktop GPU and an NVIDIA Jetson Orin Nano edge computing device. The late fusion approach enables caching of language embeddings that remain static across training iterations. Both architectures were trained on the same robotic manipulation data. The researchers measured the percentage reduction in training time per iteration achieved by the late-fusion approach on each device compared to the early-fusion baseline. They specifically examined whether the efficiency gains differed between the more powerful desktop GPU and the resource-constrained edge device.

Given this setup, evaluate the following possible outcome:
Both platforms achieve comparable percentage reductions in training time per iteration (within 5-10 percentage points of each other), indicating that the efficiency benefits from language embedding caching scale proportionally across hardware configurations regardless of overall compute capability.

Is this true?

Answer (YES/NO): YES